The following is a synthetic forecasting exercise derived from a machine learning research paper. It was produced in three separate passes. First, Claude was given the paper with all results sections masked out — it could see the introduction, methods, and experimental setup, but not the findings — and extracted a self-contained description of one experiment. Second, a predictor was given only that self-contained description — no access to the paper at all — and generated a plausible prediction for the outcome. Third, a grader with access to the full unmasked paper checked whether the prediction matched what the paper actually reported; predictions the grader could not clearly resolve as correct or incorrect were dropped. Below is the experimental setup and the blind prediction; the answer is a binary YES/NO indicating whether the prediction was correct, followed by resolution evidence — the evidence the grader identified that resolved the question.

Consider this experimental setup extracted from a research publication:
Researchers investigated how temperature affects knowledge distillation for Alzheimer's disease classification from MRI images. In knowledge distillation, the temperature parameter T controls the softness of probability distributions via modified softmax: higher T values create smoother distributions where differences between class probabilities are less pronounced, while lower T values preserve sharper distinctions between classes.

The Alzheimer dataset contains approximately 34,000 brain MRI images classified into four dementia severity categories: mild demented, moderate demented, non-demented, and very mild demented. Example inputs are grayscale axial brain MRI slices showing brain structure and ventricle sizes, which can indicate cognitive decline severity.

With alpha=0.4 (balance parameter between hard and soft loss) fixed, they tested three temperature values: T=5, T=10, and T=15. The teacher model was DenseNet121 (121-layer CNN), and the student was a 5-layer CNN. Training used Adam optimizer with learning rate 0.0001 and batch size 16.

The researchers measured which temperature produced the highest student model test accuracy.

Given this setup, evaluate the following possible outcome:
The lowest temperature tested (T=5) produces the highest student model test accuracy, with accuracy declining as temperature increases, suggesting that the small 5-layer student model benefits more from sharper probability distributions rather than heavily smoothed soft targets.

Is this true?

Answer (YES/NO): NO